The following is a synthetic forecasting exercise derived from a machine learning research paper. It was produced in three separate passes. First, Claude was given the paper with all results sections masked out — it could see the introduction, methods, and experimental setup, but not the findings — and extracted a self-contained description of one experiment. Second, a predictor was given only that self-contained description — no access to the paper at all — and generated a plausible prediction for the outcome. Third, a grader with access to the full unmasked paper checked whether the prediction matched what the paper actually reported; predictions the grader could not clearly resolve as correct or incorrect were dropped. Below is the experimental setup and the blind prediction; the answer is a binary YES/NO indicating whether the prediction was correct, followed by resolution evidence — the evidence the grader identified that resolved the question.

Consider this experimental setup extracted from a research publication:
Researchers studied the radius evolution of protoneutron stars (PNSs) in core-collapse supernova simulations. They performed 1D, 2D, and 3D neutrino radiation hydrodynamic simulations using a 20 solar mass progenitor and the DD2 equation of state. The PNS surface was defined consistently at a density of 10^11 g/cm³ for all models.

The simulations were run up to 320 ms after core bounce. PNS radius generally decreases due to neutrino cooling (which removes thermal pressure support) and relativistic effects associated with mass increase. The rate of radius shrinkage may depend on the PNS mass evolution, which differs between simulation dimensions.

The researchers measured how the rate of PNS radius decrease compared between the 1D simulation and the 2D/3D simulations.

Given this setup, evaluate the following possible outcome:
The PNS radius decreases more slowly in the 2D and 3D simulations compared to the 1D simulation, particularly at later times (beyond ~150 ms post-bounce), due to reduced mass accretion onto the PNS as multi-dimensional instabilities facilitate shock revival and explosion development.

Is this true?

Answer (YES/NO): YES